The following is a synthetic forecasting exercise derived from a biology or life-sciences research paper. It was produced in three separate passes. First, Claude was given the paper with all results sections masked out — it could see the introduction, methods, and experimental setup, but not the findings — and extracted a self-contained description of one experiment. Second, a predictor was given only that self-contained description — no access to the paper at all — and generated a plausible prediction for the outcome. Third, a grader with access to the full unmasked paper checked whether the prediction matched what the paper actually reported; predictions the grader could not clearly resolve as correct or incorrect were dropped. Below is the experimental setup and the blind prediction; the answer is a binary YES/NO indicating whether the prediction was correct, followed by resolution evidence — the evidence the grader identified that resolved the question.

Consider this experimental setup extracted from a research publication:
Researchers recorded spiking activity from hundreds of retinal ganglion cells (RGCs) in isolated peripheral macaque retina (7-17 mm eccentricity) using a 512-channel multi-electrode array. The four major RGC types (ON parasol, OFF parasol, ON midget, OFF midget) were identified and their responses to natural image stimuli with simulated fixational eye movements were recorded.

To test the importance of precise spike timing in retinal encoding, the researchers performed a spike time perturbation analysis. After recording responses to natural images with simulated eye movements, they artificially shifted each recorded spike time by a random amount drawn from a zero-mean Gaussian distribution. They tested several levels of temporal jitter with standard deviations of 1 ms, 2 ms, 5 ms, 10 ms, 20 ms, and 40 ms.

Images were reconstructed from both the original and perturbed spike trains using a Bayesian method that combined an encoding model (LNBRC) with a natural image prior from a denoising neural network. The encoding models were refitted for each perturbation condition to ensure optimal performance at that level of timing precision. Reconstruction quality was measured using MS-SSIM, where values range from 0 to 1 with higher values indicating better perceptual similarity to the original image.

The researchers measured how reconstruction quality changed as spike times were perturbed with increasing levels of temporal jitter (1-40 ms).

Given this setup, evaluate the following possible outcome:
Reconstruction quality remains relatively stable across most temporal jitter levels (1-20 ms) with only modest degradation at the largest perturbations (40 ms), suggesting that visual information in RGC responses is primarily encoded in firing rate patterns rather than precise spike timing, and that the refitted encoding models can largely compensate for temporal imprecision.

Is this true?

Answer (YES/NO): NO